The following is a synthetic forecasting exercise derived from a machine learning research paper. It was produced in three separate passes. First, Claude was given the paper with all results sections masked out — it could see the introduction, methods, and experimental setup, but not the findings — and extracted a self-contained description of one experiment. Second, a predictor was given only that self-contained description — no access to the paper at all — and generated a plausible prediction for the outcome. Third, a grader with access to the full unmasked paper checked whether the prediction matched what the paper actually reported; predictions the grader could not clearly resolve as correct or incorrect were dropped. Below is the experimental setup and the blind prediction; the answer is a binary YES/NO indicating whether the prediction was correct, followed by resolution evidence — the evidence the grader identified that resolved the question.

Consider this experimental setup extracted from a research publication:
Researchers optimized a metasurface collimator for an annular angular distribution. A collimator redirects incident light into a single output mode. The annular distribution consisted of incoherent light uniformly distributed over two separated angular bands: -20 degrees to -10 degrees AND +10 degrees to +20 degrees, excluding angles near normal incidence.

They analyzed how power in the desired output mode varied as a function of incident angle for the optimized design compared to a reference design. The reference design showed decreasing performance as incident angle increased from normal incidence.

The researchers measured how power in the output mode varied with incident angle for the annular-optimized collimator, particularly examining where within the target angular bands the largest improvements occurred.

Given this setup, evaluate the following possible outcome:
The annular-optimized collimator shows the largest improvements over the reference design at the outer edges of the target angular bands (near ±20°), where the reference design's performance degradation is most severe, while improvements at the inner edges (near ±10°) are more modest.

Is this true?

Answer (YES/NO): NO